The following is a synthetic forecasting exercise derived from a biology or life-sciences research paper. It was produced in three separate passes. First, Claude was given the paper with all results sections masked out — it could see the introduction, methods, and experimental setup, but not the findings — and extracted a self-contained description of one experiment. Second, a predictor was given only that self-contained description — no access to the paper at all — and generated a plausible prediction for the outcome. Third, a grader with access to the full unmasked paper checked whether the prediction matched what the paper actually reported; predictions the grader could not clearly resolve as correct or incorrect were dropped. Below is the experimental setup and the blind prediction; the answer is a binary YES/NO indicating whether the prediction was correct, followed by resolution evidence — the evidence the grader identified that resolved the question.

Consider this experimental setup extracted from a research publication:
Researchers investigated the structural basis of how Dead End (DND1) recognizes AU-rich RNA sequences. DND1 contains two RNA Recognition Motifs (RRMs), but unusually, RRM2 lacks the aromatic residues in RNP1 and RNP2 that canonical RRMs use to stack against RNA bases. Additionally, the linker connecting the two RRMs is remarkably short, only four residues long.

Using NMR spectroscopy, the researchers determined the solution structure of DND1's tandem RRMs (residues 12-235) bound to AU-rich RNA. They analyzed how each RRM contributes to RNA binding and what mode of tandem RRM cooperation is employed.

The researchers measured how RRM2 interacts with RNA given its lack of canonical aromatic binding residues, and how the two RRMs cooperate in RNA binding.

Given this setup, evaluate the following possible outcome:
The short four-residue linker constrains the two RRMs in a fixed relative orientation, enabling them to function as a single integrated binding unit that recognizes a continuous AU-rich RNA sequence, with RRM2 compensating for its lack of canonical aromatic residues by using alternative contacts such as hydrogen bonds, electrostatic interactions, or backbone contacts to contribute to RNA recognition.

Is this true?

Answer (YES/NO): YES